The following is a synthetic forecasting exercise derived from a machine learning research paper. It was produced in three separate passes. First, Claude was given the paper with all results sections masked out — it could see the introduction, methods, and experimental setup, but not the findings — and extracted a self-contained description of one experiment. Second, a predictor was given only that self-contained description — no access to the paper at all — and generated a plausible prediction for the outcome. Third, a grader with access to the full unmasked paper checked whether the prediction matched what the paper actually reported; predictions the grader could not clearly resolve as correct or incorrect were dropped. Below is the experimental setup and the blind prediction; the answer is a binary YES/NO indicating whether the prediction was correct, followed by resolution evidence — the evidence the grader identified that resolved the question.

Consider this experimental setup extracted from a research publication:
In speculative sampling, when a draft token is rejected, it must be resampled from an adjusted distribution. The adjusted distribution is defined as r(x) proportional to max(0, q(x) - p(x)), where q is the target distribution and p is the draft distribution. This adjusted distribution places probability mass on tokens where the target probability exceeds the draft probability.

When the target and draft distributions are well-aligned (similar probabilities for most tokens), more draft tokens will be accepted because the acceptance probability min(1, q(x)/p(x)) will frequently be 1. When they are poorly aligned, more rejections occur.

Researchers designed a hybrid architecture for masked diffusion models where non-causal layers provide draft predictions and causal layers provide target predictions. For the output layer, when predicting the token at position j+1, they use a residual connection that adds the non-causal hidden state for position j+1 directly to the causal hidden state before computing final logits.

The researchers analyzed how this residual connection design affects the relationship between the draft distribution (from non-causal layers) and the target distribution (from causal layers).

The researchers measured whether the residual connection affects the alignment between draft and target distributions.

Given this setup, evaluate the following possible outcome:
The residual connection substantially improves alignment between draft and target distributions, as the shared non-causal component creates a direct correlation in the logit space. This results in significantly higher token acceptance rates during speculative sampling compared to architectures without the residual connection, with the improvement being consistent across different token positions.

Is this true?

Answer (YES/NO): NO